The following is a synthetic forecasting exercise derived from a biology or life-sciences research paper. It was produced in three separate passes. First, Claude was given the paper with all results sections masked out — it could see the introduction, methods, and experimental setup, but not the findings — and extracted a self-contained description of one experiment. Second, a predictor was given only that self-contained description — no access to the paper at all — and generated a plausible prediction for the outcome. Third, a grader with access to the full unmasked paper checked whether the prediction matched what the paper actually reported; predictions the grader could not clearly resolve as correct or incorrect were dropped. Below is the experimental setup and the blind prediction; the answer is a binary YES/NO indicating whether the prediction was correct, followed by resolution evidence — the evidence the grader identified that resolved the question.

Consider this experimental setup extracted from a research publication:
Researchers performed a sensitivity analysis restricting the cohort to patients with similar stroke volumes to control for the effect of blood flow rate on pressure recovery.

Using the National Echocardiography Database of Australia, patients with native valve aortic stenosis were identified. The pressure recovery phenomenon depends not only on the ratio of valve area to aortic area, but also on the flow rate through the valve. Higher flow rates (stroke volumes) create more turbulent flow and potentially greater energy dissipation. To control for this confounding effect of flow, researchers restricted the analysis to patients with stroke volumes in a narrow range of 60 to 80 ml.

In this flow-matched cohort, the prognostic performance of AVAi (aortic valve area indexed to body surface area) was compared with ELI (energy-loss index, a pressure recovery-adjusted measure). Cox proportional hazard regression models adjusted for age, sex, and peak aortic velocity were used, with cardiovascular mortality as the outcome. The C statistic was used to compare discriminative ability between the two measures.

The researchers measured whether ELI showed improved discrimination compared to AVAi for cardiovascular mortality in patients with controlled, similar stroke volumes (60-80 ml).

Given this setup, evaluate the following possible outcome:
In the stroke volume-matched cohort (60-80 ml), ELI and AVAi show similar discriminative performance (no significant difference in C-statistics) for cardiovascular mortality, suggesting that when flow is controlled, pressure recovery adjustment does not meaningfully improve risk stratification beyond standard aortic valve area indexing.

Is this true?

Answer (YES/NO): YES